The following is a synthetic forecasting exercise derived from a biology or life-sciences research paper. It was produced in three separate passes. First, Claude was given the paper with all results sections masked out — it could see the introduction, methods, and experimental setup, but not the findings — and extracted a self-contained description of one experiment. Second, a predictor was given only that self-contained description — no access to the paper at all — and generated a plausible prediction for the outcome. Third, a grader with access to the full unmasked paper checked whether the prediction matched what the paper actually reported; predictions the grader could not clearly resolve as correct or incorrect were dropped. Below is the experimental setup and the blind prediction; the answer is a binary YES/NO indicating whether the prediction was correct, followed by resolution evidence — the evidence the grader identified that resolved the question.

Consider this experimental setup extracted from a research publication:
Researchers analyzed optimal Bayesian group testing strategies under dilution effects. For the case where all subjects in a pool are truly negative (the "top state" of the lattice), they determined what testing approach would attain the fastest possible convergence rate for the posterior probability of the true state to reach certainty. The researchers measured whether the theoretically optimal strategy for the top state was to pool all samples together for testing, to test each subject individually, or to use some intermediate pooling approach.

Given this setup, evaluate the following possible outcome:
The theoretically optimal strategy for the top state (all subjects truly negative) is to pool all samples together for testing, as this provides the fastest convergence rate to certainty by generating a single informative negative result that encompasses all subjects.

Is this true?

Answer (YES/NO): YES